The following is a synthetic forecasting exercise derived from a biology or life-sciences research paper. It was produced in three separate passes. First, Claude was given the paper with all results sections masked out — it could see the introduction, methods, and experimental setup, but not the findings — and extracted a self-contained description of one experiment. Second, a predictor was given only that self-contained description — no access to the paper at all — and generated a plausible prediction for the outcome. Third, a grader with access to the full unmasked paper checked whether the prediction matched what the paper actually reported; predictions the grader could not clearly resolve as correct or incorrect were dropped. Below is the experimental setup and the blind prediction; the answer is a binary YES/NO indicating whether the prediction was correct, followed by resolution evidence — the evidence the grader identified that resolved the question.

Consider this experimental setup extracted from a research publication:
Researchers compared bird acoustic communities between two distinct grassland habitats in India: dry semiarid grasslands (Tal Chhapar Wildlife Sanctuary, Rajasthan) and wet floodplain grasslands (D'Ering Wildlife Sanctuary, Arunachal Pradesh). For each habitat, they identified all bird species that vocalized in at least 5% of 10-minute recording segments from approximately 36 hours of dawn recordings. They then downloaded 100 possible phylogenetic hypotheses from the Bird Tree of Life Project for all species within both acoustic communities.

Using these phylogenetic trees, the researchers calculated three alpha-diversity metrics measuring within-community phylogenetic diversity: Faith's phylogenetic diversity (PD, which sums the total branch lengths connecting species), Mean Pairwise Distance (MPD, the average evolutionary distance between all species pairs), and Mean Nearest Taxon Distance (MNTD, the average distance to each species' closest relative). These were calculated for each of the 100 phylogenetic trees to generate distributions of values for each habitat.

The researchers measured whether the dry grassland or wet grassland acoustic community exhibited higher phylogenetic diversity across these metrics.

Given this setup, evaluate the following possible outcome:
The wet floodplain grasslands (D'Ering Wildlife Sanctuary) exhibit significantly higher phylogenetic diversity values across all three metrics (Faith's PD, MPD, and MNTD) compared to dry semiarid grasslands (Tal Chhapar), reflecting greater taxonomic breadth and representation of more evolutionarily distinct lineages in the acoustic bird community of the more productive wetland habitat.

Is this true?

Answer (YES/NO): NO